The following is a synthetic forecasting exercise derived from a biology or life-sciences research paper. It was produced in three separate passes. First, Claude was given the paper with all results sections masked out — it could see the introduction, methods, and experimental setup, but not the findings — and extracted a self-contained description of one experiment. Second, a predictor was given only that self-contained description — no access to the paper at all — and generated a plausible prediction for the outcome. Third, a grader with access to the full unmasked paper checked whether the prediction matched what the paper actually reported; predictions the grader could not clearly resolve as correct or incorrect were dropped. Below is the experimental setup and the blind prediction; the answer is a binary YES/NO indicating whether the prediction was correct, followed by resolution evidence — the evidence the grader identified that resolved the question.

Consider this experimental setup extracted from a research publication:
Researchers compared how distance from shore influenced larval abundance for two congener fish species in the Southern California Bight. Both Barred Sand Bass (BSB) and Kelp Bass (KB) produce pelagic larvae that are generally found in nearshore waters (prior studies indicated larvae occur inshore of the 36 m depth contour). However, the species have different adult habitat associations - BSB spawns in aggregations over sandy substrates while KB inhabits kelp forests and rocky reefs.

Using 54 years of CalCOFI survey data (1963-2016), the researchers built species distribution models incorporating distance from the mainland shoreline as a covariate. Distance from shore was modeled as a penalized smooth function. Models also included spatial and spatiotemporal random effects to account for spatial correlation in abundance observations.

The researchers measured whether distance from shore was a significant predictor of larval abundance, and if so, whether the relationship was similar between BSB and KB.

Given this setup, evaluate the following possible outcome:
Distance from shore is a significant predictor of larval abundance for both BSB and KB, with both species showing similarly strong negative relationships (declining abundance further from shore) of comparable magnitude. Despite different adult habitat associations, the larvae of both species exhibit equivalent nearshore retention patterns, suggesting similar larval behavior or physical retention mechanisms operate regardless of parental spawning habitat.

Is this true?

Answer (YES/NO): NO